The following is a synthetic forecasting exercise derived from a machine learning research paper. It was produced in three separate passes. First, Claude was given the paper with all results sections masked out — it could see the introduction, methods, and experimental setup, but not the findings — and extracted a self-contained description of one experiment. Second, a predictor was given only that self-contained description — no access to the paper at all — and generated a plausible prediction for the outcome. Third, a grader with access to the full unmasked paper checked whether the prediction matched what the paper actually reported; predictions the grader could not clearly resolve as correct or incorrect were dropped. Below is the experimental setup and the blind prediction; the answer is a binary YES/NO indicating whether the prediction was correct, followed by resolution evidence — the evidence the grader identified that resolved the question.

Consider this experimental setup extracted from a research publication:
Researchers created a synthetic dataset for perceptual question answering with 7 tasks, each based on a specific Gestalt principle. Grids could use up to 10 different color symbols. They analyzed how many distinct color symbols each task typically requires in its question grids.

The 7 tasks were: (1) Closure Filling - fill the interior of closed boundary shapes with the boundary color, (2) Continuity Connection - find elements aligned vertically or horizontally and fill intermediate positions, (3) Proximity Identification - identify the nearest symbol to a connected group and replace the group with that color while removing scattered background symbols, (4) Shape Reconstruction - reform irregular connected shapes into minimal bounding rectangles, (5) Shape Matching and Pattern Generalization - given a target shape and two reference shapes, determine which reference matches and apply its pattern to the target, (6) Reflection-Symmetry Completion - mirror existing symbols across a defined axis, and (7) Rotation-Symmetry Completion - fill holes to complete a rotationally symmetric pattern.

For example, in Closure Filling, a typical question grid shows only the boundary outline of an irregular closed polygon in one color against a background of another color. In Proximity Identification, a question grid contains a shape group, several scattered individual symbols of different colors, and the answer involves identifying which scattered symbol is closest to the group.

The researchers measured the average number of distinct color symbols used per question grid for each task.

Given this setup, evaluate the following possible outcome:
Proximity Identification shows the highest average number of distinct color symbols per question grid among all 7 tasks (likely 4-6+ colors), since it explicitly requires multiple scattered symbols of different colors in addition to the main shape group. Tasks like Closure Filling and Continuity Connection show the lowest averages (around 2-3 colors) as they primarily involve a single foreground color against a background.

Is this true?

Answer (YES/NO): NO